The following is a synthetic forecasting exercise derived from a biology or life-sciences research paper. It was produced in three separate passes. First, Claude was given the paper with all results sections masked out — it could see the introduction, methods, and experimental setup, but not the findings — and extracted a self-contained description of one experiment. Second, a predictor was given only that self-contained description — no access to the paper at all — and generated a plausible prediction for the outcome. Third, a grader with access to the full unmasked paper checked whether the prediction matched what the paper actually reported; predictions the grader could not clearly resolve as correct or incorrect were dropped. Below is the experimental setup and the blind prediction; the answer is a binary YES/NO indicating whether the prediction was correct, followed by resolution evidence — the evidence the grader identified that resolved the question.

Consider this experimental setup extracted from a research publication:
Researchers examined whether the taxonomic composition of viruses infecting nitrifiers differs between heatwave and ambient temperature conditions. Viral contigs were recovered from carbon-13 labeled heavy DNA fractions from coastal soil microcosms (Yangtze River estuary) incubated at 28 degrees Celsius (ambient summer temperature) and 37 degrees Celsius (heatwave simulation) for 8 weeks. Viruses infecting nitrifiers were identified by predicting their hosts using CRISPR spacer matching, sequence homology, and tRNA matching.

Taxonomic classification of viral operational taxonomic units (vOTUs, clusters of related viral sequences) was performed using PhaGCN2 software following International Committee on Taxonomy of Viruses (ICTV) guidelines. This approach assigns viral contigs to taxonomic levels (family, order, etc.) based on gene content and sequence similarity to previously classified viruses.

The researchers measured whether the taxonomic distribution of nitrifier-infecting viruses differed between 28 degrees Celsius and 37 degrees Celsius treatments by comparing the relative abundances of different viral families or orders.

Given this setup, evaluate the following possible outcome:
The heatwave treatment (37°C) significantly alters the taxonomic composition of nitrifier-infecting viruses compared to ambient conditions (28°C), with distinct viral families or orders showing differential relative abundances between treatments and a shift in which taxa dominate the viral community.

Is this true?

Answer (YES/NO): YES